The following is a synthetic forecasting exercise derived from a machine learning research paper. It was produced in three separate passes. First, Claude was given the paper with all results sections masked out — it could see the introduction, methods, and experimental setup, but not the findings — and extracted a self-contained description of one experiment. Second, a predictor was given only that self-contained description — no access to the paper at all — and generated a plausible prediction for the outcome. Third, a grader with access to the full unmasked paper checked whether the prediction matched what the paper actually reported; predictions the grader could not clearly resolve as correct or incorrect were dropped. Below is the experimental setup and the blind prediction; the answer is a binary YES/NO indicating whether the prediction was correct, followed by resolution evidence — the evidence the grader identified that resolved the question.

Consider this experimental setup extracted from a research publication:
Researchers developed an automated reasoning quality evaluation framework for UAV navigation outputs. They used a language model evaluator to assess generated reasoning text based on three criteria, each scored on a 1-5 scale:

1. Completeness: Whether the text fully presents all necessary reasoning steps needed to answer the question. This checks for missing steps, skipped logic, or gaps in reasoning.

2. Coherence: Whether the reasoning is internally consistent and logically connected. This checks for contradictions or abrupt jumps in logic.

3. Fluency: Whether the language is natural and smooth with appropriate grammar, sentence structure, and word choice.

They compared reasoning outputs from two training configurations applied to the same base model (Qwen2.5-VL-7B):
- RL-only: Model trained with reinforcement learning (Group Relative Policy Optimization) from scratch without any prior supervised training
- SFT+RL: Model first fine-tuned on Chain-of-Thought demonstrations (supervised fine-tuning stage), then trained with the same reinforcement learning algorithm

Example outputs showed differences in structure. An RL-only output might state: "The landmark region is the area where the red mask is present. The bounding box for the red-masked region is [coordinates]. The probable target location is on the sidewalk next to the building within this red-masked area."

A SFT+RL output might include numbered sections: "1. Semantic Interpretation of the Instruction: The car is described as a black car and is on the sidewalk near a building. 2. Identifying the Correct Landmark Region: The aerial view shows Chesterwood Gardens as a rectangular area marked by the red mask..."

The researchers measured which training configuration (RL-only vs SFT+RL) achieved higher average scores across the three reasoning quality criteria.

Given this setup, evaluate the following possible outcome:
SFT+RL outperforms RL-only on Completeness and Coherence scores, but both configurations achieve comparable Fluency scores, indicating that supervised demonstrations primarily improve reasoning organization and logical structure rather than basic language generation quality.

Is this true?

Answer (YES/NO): NO